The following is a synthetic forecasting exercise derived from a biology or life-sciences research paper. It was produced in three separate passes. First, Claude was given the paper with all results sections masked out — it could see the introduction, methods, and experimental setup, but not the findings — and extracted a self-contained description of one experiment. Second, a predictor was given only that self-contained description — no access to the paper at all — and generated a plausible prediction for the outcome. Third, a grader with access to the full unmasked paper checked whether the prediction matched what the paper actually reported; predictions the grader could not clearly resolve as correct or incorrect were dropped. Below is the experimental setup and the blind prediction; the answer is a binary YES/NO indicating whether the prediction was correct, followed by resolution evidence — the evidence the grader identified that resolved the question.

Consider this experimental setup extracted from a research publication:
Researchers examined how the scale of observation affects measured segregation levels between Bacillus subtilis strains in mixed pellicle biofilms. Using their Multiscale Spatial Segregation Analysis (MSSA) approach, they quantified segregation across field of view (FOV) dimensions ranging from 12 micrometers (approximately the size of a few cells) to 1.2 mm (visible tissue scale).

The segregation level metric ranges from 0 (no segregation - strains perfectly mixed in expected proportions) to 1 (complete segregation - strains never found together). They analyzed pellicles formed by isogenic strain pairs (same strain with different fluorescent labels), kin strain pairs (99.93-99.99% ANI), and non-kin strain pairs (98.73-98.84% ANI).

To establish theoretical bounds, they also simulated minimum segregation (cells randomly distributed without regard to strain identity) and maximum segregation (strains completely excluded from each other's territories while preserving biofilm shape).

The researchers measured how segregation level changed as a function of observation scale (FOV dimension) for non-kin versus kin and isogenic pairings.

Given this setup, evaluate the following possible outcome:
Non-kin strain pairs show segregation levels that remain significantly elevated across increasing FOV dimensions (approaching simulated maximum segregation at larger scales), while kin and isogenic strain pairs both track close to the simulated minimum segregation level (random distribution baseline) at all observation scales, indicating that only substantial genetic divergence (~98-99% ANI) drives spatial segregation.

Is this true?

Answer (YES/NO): NO